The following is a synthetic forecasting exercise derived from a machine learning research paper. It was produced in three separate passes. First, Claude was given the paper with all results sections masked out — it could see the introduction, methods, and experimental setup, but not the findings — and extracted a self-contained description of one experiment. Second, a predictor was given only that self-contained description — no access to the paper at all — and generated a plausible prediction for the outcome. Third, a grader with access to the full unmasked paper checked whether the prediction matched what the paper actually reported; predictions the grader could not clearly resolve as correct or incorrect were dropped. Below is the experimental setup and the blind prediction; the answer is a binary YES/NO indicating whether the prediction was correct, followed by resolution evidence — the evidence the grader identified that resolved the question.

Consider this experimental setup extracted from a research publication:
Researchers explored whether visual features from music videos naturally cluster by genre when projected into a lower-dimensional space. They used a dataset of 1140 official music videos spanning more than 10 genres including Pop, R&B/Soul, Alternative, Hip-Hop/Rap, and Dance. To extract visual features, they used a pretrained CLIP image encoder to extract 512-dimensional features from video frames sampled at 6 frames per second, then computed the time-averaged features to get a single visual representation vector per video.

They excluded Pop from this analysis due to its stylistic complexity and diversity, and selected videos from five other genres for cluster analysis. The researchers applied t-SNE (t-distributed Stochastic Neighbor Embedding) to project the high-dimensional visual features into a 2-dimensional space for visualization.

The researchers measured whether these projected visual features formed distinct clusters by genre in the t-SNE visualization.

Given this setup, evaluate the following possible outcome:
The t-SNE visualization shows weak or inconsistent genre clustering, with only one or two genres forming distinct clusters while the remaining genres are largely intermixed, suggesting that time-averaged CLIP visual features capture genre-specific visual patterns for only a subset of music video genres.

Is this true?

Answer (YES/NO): NO